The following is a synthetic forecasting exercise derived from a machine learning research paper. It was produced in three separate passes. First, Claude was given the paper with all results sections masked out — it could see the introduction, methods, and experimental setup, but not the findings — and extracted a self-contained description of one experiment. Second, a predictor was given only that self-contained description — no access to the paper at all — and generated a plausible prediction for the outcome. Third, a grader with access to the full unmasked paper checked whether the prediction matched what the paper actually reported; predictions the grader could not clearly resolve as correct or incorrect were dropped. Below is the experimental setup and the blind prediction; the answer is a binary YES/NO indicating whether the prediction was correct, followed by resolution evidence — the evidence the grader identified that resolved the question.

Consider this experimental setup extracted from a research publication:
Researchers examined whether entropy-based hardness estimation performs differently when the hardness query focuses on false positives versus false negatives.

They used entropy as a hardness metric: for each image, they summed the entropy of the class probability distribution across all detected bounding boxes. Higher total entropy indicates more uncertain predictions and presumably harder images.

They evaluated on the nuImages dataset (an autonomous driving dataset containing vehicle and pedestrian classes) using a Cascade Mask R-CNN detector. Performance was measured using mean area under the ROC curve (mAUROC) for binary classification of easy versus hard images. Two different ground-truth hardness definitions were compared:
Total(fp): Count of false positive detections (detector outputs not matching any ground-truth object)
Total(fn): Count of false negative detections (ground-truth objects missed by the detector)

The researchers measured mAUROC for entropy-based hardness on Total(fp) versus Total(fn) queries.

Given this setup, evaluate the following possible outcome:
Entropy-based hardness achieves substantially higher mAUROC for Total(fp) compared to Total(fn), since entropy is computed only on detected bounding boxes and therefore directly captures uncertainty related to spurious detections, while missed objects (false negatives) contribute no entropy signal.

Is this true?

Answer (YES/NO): NO